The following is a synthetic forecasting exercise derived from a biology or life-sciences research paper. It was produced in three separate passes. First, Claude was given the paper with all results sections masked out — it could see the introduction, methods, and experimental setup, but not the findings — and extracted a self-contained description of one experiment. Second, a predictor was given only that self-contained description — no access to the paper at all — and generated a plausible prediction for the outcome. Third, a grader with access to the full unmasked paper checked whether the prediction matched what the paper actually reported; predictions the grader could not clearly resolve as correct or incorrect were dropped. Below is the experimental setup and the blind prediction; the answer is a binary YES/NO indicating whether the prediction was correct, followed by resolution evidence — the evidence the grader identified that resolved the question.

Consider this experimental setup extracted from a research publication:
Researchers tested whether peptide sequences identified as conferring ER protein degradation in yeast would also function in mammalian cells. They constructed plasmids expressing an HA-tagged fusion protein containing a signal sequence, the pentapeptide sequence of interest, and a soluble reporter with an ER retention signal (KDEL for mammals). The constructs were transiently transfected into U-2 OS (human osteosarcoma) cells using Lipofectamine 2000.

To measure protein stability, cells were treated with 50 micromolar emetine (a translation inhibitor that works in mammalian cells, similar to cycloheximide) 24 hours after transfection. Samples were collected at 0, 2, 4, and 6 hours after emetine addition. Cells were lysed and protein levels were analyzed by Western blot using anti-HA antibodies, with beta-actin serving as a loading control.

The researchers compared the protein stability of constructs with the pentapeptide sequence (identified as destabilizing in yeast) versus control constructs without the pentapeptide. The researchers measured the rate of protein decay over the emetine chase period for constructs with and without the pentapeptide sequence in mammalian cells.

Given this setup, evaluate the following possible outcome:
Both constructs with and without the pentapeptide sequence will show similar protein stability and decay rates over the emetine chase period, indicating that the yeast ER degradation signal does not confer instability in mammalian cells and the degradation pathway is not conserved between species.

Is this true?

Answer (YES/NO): NO